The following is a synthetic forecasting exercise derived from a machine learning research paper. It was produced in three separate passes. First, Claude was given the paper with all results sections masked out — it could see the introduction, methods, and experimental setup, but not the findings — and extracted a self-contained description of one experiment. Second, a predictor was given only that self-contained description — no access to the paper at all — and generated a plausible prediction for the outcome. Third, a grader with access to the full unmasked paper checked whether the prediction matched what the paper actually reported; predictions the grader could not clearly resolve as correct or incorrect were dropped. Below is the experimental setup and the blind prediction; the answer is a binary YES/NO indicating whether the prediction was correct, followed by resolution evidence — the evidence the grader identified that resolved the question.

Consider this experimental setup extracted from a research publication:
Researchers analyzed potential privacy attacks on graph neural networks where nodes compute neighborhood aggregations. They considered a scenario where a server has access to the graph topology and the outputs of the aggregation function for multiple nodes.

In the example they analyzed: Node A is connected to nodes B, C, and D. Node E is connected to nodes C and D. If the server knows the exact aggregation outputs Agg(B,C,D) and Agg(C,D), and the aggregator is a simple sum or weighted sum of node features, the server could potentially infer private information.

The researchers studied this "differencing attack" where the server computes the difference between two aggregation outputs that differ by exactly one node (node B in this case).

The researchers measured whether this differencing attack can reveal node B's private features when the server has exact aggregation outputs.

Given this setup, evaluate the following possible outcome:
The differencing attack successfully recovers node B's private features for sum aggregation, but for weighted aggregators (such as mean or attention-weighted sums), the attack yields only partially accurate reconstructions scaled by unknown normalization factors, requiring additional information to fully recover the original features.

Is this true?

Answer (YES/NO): NO